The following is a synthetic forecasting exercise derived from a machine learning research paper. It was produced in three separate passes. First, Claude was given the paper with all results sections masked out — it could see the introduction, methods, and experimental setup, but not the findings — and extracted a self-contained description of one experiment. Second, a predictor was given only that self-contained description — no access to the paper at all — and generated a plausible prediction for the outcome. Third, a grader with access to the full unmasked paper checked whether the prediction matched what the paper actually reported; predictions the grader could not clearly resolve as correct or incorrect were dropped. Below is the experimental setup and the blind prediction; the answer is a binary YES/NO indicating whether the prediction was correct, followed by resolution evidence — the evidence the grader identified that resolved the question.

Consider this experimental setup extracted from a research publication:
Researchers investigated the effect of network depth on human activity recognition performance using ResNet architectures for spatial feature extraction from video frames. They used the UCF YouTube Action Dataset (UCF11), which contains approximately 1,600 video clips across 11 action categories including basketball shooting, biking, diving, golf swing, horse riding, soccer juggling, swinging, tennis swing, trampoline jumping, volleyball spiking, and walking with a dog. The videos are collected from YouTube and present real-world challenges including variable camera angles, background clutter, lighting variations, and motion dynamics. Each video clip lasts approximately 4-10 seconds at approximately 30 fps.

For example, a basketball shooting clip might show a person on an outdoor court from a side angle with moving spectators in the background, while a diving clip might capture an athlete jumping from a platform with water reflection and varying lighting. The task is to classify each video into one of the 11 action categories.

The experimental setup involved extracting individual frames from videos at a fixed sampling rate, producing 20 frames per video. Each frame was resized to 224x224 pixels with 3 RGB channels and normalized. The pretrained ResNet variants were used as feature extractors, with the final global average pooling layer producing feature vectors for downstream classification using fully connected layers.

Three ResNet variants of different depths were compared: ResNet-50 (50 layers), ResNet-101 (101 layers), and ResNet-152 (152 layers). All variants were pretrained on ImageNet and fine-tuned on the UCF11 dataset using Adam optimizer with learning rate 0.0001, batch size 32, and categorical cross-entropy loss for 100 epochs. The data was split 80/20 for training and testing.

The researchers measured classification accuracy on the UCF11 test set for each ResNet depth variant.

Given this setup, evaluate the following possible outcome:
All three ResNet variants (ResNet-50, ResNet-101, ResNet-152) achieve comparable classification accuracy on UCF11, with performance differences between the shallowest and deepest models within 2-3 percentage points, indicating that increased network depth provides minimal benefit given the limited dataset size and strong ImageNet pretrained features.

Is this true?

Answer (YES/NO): NO